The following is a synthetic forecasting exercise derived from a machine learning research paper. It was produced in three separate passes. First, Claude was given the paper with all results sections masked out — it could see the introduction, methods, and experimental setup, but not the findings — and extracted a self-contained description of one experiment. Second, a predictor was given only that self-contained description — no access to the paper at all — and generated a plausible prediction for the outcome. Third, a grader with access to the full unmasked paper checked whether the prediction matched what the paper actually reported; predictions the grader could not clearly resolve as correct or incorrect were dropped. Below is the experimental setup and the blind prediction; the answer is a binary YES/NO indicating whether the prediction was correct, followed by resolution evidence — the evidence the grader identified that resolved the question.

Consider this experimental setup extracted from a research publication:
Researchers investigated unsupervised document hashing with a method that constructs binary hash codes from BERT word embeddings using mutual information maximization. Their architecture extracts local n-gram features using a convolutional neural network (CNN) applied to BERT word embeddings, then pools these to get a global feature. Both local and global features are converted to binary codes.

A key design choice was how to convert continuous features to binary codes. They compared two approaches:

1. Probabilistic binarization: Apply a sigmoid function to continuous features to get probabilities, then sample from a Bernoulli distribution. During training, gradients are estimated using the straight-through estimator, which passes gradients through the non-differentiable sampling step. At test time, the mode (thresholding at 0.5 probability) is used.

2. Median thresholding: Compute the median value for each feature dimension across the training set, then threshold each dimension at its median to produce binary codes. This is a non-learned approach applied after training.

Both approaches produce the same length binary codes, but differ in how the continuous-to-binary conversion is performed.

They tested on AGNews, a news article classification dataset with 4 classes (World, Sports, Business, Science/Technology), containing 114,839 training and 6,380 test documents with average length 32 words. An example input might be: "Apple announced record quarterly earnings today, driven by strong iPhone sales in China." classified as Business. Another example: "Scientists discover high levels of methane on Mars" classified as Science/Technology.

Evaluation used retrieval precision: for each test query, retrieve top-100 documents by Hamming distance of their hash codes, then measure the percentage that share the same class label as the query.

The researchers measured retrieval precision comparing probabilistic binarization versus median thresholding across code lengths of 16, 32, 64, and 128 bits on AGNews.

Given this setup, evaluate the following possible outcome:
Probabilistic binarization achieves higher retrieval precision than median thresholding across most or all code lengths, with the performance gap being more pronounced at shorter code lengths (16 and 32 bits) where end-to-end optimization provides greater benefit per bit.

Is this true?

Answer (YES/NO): YES